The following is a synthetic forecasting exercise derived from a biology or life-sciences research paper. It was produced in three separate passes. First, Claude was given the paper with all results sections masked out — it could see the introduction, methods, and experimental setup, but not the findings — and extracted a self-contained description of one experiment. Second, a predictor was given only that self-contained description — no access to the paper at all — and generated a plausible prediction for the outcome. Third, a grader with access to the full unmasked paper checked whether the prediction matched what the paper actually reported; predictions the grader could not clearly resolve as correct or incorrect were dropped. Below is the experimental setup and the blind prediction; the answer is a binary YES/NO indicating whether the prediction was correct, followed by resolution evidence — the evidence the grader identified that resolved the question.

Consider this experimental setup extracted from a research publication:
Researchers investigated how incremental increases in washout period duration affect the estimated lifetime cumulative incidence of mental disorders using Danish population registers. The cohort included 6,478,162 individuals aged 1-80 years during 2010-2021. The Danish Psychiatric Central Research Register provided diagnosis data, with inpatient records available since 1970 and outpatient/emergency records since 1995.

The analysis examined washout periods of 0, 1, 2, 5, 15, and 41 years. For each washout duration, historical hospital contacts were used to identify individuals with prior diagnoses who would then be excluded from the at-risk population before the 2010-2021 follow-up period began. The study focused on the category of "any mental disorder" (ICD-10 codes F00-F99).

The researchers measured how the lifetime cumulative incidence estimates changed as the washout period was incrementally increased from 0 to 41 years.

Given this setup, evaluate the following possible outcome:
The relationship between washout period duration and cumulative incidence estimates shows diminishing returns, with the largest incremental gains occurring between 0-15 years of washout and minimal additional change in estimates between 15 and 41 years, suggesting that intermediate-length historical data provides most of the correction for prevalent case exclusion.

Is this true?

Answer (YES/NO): NO